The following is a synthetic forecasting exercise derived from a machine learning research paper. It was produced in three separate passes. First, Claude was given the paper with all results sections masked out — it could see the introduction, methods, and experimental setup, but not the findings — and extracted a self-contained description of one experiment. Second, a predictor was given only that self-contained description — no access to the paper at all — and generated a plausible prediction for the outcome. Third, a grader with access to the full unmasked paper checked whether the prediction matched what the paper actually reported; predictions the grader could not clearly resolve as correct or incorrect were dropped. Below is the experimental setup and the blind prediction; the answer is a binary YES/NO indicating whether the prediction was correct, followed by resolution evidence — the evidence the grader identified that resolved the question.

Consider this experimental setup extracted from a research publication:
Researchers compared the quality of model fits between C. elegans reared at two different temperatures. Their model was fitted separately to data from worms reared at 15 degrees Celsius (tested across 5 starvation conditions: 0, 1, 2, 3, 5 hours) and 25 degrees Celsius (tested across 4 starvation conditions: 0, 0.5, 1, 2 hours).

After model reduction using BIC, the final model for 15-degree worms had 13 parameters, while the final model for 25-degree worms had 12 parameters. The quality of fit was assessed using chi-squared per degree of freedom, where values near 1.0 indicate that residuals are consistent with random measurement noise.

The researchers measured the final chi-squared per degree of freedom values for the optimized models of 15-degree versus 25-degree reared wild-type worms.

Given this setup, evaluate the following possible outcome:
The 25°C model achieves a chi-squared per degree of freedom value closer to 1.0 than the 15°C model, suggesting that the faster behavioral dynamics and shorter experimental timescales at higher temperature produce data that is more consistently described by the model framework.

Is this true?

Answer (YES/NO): YES